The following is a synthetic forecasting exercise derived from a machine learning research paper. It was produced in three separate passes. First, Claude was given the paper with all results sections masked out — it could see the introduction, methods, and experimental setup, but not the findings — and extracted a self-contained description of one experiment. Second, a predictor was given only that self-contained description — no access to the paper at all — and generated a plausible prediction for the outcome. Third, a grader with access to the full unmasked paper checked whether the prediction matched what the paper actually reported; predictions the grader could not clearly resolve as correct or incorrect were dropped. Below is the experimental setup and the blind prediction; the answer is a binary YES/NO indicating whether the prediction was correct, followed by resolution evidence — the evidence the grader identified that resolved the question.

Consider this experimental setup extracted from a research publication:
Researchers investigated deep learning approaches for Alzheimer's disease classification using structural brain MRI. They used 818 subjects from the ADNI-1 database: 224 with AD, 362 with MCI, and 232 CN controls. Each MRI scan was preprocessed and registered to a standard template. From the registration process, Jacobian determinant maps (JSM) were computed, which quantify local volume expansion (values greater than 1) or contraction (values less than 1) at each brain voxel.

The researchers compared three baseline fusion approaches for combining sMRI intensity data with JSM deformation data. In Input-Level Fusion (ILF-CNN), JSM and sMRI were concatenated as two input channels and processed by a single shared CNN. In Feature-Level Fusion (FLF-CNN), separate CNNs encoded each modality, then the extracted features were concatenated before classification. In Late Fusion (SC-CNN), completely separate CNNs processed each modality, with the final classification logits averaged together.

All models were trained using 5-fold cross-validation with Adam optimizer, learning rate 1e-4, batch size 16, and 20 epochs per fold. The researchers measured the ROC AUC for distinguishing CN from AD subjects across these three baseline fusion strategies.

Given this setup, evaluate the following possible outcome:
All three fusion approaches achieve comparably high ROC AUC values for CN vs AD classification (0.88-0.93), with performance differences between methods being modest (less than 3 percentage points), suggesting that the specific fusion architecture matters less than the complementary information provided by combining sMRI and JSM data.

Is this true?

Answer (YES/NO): NO